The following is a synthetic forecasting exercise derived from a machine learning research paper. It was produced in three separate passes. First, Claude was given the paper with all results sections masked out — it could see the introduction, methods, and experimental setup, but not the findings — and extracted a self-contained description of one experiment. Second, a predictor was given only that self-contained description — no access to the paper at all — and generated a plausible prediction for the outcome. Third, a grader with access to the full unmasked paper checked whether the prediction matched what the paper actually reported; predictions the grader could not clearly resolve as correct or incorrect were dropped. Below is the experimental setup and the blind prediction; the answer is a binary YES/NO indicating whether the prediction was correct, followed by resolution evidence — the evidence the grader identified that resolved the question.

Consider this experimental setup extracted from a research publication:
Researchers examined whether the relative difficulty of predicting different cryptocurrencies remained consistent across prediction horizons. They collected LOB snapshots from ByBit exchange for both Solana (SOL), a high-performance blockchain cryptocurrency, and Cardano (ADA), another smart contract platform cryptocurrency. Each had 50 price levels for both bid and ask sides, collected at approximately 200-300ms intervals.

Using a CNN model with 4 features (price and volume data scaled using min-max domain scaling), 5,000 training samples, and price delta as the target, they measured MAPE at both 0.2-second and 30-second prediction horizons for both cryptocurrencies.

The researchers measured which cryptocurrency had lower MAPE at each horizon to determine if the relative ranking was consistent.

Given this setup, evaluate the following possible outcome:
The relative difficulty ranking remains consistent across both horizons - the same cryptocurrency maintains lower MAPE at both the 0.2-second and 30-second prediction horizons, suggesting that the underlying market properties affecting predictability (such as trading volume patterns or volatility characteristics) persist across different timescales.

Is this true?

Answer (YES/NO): YES